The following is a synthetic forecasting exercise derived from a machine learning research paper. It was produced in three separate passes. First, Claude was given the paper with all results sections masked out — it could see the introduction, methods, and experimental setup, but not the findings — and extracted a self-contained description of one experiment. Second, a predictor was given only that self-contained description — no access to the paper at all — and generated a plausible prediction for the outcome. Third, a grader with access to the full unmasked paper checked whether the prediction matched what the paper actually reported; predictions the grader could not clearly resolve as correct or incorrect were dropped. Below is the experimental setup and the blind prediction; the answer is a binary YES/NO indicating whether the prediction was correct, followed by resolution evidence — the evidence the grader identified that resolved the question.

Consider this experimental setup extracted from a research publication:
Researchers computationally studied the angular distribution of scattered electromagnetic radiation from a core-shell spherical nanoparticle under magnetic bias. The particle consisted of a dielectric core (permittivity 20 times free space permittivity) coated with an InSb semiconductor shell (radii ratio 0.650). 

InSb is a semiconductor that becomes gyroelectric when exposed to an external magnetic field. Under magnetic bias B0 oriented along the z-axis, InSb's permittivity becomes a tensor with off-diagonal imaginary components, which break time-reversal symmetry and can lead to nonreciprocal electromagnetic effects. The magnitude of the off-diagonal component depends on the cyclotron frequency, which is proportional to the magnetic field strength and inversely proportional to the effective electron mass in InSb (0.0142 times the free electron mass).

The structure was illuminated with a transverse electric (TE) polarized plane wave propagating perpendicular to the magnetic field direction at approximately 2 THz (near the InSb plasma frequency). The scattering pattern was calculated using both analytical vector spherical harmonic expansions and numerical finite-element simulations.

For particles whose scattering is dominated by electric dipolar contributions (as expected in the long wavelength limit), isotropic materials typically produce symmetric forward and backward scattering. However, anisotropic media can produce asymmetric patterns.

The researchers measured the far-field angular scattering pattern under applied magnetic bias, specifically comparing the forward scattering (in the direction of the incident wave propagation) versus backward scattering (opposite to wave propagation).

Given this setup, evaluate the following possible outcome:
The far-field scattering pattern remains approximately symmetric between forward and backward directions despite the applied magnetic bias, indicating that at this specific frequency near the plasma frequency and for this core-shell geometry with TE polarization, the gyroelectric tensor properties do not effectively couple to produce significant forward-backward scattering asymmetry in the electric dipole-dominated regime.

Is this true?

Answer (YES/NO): NO